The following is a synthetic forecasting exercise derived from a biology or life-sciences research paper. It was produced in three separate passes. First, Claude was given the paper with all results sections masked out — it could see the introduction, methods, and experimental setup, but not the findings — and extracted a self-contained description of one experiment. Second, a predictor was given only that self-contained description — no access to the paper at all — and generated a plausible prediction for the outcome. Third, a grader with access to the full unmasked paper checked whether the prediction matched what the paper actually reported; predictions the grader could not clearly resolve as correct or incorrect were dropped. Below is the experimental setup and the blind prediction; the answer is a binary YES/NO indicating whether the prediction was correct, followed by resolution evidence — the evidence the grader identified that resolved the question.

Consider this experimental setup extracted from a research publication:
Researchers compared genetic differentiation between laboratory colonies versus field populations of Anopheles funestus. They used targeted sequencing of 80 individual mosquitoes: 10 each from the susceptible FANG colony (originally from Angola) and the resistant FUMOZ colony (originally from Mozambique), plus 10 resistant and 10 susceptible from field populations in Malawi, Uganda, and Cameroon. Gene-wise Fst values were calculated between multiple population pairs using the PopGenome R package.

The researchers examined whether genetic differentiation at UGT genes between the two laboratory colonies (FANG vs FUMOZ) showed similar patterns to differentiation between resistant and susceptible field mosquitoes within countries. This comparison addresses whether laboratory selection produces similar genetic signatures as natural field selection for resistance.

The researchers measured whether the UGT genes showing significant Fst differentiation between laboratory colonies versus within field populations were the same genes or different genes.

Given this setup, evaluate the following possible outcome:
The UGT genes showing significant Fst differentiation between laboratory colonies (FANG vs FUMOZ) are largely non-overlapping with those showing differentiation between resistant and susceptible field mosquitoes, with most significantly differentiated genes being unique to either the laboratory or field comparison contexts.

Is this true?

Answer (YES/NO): NO